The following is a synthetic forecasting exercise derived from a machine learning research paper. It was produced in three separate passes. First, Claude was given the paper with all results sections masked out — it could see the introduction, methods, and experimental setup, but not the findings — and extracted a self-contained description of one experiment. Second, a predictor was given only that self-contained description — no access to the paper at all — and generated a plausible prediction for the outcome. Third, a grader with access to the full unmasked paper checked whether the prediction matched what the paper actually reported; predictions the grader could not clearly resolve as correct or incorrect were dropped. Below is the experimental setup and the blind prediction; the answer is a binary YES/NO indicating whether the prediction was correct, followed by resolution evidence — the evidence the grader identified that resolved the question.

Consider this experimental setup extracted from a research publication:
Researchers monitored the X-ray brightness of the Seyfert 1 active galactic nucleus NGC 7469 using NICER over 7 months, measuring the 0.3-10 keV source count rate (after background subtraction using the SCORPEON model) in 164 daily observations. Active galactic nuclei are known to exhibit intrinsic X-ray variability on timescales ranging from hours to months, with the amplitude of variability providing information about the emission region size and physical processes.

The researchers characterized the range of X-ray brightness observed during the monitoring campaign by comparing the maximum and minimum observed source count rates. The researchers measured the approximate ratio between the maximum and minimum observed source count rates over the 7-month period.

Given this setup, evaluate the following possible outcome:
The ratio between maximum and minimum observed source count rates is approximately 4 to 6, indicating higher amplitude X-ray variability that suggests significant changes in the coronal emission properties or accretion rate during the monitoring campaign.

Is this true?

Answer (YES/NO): NO